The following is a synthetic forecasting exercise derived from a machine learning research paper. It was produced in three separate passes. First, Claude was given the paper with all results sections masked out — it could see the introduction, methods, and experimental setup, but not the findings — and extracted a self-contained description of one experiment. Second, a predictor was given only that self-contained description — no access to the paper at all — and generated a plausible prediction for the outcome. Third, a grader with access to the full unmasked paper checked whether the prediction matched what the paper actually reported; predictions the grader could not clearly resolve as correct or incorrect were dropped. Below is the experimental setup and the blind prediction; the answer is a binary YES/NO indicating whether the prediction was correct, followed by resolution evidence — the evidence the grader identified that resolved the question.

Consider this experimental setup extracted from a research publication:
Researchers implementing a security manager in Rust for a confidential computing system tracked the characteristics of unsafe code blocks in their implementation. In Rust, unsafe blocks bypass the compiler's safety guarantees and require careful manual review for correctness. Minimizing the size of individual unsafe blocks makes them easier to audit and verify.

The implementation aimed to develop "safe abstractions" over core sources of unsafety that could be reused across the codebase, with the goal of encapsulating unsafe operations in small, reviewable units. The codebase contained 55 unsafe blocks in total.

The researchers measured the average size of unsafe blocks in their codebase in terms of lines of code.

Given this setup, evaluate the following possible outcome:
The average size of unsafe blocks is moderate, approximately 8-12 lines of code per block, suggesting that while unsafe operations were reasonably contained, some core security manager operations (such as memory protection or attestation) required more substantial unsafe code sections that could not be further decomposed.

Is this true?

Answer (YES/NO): NO